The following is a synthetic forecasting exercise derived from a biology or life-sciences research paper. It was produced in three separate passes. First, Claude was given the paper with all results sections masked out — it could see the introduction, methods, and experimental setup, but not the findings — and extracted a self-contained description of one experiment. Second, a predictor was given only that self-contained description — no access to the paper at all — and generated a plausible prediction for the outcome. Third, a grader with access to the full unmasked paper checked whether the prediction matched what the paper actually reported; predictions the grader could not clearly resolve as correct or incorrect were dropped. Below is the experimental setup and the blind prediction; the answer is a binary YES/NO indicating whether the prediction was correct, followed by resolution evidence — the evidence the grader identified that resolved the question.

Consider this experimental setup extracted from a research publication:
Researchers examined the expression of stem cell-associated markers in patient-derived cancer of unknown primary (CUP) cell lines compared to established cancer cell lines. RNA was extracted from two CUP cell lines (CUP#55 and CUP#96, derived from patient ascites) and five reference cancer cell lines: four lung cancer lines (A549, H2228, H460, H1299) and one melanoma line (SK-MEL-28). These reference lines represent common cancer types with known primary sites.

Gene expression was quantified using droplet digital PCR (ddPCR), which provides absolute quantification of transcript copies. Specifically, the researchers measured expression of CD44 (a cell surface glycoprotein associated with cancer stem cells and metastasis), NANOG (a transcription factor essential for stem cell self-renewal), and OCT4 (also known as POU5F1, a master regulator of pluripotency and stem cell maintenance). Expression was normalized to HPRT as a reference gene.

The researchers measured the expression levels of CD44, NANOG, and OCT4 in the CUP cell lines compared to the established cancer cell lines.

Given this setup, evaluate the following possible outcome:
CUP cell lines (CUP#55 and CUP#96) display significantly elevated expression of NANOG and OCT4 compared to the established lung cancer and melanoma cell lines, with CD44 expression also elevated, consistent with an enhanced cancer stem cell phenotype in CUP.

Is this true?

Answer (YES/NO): YES